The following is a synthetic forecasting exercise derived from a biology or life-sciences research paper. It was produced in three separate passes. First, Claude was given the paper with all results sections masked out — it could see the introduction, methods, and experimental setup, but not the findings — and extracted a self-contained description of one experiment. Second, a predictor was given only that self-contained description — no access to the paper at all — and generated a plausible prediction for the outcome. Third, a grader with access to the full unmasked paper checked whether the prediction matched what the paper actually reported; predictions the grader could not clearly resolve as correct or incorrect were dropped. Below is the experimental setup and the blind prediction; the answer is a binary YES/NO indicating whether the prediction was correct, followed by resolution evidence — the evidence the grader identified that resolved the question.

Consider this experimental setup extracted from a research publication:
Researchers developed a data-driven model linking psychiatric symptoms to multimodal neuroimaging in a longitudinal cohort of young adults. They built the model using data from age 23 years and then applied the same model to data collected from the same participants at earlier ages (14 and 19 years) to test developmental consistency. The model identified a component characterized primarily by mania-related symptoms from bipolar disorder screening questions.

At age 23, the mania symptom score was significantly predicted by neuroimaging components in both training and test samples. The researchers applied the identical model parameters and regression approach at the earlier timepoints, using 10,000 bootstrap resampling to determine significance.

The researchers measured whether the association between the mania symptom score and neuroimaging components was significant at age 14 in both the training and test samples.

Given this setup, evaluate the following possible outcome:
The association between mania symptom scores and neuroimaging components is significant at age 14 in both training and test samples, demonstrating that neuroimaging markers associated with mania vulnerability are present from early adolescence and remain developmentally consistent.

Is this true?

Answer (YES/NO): NO